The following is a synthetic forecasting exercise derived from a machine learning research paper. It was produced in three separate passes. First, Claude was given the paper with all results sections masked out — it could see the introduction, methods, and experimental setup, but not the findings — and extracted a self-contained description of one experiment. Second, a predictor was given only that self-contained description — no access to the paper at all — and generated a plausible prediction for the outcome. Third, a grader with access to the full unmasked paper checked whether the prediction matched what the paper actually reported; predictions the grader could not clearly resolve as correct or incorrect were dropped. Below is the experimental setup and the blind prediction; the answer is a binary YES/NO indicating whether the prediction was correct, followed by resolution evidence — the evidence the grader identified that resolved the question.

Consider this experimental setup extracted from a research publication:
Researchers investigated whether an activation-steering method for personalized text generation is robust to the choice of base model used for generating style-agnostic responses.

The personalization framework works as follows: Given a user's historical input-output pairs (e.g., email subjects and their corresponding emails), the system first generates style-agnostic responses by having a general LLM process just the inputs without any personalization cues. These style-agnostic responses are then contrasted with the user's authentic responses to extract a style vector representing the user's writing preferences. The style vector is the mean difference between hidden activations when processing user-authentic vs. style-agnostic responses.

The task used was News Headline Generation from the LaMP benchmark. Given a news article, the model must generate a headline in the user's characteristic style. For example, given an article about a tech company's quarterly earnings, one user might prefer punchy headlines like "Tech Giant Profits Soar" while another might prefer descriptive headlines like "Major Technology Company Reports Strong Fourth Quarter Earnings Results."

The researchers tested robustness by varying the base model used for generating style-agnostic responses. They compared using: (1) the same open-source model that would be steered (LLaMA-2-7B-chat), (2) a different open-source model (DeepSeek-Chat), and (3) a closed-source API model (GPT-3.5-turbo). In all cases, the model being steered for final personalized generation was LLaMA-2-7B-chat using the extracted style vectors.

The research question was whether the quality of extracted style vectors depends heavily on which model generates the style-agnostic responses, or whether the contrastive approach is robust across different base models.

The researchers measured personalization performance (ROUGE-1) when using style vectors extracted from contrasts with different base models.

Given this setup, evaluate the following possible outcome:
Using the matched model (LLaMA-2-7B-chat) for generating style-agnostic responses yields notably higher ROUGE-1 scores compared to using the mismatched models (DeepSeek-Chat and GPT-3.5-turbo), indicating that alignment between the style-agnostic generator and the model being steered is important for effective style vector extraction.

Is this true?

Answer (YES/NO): NO